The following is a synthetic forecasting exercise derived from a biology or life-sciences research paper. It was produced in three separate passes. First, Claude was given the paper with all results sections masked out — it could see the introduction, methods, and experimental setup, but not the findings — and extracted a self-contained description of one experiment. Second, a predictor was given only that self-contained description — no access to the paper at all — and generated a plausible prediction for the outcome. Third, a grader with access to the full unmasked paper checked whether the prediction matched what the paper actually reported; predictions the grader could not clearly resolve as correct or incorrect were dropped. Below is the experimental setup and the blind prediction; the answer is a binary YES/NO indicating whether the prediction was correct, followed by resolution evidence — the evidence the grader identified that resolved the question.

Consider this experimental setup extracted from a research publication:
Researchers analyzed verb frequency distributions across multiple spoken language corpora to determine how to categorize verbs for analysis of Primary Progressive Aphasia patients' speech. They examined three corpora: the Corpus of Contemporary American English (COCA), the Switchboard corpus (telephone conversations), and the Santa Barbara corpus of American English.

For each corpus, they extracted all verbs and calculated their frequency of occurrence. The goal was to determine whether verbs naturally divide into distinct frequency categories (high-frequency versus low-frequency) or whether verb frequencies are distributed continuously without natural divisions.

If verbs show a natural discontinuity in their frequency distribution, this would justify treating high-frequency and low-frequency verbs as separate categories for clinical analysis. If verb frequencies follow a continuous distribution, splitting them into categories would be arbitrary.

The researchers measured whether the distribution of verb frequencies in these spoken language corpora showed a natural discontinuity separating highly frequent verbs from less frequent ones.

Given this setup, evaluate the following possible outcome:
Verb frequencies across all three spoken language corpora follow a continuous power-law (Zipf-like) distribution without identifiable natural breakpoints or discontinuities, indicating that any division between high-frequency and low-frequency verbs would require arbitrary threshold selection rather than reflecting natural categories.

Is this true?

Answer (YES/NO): NO